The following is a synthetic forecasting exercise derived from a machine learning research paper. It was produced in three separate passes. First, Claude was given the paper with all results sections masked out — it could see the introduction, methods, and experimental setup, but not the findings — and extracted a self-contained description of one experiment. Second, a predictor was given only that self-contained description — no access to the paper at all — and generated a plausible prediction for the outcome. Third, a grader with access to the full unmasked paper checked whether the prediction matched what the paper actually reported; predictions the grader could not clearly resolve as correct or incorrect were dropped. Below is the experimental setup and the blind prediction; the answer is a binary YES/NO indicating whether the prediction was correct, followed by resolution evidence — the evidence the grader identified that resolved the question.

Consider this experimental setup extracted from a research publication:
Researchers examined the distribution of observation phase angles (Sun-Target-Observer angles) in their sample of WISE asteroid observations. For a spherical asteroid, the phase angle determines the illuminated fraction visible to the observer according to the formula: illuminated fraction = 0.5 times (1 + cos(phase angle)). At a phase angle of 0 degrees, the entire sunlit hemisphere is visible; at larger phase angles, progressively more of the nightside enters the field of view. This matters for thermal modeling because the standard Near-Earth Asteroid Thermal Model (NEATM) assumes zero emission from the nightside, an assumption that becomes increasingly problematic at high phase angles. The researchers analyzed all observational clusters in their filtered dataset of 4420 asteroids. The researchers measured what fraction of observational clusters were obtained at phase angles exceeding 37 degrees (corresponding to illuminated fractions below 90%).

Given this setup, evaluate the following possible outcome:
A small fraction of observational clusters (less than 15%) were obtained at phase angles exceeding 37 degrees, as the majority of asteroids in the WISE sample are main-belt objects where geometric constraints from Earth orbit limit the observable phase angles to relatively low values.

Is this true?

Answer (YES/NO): YES